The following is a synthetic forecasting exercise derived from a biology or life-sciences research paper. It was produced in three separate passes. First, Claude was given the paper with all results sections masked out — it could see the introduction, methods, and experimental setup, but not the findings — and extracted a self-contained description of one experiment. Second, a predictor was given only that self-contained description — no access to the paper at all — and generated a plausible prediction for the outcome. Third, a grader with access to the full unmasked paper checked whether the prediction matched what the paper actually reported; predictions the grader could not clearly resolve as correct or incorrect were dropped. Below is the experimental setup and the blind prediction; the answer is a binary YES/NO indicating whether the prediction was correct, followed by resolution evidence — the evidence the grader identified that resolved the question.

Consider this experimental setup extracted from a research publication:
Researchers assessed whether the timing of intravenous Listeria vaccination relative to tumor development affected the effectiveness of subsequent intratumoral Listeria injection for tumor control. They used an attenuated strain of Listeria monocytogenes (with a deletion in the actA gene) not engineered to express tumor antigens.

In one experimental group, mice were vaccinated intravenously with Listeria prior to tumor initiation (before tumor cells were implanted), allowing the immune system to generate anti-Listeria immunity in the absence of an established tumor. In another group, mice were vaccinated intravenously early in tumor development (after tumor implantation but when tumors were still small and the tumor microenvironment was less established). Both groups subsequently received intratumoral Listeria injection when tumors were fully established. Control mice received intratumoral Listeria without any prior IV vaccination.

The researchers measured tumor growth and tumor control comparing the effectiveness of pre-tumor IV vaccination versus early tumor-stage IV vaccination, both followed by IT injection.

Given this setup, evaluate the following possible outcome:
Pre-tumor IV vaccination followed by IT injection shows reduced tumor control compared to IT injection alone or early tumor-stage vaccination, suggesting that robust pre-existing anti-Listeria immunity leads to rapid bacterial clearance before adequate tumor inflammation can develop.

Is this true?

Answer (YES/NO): NO